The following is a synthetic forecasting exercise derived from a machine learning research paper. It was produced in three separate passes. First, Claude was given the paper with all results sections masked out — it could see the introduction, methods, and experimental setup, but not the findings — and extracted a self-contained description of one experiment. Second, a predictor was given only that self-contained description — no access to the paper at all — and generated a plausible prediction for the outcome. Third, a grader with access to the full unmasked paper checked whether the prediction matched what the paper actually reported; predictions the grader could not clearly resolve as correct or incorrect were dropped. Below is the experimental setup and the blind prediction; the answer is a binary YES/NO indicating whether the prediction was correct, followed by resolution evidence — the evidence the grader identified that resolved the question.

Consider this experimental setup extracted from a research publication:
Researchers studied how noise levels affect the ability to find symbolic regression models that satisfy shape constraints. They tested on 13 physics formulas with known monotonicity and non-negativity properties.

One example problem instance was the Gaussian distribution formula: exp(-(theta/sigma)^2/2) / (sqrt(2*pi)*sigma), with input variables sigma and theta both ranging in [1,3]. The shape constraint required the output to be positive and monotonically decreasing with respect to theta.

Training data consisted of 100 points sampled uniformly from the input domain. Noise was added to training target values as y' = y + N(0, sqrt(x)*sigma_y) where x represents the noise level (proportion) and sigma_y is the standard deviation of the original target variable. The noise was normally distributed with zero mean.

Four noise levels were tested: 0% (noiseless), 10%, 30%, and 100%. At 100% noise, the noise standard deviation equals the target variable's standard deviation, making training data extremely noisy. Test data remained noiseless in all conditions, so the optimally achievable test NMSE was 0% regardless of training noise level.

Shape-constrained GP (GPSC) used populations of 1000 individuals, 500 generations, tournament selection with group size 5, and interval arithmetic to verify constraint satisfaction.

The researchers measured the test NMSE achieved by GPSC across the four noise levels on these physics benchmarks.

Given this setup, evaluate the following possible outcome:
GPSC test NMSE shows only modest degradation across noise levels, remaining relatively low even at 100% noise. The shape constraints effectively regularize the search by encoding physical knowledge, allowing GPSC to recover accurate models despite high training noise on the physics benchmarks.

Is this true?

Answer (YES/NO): NO